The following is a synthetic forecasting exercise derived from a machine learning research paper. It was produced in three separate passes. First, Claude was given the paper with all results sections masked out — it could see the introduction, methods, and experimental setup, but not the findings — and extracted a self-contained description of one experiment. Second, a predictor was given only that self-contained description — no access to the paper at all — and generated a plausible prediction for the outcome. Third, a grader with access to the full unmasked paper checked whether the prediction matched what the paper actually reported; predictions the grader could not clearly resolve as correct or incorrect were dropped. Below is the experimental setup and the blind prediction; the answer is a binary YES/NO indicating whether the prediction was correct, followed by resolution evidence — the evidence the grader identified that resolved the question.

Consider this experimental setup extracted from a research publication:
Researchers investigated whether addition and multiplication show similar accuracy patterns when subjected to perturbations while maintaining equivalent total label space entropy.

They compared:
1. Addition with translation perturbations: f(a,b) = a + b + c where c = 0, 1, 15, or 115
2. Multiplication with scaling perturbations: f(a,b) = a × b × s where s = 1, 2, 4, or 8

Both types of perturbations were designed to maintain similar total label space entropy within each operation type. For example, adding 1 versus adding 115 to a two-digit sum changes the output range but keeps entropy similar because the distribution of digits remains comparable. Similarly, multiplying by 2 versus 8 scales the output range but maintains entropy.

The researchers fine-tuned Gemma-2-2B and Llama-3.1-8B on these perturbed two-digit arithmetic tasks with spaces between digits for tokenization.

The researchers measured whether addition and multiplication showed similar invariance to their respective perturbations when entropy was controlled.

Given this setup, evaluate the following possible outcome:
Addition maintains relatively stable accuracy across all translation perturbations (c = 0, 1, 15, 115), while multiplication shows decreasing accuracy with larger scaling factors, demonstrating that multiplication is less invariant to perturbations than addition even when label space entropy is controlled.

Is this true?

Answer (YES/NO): NO